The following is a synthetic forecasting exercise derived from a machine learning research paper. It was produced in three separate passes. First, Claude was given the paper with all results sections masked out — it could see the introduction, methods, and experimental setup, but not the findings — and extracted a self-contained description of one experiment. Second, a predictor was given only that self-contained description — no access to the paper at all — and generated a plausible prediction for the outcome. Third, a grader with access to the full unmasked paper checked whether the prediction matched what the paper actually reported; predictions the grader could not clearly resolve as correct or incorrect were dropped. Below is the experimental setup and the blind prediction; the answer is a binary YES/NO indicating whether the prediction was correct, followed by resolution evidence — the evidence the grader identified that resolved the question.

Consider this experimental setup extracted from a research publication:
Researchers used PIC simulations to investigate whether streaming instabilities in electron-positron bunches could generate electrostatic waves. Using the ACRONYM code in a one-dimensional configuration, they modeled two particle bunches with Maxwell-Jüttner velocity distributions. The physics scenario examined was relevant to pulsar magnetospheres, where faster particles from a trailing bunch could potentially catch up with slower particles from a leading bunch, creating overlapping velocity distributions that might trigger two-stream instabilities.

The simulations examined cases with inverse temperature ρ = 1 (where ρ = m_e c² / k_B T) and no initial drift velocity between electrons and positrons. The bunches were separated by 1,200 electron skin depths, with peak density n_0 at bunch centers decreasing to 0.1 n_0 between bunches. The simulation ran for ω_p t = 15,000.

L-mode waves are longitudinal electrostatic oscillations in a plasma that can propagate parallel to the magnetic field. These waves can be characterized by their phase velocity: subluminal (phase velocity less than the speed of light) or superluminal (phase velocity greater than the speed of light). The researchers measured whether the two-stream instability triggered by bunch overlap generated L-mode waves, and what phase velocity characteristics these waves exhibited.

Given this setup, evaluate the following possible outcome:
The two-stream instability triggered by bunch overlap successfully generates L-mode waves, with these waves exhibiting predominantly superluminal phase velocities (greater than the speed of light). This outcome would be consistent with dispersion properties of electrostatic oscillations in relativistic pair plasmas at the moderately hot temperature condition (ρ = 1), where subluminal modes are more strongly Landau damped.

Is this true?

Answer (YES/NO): NO